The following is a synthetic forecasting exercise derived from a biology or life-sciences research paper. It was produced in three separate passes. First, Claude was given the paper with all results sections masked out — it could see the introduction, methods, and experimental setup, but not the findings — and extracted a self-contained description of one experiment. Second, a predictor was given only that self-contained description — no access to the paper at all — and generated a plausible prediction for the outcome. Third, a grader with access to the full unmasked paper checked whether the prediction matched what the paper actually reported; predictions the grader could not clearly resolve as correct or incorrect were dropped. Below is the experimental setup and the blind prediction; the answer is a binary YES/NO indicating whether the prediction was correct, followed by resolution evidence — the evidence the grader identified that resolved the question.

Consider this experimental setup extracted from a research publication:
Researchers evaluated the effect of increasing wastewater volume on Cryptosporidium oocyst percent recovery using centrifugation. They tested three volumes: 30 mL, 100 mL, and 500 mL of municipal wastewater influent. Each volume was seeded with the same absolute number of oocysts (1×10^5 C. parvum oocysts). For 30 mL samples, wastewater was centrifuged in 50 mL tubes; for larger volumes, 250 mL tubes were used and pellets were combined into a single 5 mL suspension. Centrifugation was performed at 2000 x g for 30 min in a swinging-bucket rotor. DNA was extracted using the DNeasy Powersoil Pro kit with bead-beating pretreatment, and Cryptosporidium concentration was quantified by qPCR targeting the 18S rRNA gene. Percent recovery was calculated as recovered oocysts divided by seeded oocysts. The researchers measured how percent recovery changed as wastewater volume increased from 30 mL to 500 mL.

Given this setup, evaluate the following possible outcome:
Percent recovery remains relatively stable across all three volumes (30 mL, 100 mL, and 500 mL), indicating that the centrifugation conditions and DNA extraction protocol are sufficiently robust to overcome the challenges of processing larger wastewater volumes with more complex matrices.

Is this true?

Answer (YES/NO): NO